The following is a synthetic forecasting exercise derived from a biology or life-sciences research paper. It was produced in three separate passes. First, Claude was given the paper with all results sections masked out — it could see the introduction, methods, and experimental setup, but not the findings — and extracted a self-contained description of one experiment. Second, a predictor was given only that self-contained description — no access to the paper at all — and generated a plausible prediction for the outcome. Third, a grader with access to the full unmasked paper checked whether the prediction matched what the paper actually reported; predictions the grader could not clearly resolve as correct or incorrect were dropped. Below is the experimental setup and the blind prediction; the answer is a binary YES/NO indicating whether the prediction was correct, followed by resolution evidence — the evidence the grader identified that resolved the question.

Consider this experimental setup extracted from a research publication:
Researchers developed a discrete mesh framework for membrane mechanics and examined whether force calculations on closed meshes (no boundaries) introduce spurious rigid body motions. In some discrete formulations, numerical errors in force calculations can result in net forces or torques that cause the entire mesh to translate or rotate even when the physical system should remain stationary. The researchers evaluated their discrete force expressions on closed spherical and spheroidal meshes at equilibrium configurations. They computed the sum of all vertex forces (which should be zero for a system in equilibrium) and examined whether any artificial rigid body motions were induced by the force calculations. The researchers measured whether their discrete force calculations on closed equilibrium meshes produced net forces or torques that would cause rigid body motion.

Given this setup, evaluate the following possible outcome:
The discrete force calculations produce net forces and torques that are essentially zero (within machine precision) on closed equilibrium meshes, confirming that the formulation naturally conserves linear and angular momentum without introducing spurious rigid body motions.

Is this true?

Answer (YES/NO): YES